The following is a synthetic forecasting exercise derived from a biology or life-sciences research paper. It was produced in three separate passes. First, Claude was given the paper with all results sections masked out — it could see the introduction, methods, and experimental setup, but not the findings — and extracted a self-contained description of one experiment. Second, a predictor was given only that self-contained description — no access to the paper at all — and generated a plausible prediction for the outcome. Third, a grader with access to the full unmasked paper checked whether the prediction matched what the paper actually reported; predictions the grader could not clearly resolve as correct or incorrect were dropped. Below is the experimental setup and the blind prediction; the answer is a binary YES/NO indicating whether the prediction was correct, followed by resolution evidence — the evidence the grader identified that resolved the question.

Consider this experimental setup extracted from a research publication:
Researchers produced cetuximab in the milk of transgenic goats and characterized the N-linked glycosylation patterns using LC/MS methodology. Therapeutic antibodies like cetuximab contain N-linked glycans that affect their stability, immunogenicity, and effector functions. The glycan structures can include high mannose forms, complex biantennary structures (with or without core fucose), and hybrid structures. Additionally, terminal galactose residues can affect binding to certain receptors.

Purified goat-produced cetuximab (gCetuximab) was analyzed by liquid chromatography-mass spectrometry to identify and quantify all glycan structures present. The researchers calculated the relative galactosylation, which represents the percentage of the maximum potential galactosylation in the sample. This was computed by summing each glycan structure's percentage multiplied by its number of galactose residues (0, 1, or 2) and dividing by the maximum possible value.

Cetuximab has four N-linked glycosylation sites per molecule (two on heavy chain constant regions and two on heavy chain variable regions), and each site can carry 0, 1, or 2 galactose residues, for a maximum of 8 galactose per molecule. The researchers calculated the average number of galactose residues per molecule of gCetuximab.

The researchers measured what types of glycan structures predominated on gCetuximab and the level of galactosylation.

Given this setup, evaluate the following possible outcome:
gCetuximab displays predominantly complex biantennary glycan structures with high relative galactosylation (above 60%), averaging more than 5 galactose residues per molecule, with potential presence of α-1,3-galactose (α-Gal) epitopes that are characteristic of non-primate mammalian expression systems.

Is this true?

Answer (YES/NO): NO